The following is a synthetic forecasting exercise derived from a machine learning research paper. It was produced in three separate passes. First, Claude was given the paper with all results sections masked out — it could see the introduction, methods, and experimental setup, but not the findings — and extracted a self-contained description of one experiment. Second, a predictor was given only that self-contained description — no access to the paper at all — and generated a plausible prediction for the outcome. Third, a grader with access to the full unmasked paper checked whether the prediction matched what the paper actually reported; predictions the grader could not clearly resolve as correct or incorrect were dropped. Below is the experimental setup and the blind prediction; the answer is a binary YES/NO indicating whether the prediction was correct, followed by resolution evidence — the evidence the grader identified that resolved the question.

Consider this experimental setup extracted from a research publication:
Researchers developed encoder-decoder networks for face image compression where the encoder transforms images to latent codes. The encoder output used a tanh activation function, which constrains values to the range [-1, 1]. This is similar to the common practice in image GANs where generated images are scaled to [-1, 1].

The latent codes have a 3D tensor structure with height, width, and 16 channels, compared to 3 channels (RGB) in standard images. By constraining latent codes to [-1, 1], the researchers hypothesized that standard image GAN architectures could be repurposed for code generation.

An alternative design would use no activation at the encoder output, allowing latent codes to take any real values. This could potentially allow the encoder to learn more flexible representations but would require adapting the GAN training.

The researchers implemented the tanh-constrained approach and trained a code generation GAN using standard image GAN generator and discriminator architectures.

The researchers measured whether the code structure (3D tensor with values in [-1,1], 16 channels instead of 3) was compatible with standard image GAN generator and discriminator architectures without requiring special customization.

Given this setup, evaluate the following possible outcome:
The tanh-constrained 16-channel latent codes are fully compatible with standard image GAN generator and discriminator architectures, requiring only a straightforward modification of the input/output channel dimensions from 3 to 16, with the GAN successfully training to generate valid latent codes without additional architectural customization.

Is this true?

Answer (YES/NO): YES